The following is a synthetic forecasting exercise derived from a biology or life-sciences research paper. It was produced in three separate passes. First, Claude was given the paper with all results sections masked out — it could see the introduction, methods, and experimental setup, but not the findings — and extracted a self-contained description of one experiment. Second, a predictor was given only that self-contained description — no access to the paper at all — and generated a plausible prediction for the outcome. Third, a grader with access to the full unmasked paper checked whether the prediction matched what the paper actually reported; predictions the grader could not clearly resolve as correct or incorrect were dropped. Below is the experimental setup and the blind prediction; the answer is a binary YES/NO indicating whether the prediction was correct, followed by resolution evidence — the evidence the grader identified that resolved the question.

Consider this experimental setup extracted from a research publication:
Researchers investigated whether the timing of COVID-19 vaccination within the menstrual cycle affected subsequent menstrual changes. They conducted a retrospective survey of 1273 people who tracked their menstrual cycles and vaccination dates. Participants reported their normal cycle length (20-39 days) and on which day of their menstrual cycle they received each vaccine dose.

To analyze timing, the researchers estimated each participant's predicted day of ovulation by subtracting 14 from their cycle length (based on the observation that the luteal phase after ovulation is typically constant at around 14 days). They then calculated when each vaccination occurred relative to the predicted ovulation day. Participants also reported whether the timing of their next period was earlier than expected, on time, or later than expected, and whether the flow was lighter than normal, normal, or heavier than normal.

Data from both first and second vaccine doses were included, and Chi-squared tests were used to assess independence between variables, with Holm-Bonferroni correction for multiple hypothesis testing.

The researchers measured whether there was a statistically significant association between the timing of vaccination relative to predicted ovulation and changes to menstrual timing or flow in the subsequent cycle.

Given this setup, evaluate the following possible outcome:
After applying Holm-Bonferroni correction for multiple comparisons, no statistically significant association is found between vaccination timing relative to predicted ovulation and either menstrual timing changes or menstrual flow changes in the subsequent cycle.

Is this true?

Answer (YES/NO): NO